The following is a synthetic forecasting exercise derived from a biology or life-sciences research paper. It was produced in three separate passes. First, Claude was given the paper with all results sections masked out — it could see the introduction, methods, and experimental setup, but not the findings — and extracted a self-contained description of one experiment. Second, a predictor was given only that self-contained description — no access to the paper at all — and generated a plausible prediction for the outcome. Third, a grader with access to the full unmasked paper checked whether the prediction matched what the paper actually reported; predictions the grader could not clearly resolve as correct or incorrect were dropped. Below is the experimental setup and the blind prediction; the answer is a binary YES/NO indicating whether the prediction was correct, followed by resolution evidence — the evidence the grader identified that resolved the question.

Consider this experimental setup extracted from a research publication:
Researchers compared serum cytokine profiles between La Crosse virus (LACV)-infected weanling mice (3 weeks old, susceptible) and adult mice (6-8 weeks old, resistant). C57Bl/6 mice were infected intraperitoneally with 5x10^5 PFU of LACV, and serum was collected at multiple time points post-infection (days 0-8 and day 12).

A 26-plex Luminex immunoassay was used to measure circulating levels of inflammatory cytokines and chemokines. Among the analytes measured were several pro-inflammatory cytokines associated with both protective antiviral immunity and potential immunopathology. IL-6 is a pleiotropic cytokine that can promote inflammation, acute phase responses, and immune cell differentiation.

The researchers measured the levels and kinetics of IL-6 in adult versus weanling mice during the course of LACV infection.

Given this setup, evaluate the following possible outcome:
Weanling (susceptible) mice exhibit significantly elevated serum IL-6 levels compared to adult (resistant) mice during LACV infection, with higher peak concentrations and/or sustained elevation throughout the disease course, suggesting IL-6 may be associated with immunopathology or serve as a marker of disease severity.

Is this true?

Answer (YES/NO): YES